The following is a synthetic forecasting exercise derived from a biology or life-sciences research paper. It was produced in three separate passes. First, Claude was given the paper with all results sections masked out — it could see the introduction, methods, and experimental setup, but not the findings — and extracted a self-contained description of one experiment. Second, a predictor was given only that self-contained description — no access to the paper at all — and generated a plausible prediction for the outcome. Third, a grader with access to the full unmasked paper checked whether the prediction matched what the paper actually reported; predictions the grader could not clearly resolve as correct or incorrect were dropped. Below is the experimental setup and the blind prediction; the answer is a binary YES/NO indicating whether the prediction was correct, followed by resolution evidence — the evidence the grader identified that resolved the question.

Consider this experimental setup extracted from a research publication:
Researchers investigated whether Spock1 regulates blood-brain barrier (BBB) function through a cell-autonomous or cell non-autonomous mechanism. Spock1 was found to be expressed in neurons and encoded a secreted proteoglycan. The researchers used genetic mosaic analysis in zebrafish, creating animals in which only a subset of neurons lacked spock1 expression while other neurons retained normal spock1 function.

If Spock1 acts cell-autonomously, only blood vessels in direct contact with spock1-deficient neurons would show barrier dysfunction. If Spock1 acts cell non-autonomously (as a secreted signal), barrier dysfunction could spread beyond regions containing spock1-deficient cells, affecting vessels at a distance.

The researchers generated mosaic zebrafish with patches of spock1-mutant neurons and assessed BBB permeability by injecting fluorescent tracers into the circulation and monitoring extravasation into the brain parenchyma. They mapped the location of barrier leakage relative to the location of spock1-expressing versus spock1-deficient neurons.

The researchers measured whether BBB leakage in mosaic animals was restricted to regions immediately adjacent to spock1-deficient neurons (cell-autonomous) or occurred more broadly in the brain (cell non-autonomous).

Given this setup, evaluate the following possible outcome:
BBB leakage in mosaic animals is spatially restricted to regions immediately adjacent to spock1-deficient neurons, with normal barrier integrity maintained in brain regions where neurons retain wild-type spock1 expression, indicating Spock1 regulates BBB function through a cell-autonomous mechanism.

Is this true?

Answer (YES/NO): NO